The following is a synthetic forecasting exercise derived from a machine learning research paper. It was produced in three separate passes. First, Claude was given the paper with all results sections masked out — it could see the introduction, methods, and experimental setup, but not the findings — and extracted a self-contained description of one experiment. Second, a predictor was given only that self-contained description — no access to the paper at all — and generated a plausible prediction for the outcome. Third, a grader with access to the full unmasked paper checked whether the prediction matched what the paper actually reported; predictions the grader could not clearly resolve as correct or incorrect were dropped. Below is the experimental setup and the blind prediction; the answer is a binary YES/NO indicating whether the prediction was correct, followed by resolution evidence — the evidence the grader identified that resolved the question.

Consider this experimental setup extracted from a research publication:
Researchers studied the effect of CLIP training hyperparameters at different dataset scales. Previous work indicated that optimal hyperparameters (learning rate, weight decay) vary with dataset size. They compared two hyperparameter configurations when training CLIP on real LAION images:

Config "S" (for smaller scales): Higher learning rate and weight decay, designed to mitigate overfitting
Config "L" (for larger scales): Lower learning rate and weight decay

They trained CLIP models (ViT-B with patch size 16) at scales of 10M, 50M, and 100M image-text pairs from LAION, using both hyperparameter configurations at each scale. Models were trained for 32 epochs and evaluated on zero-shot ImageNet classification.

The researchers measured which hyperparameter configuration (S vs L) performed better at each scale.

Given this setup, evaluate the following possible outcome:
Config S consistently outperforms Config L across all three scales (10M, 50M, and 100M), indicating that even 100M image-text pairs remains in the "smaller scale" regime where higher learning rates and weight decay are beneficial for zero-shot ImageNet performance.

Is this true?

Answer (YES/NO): NO